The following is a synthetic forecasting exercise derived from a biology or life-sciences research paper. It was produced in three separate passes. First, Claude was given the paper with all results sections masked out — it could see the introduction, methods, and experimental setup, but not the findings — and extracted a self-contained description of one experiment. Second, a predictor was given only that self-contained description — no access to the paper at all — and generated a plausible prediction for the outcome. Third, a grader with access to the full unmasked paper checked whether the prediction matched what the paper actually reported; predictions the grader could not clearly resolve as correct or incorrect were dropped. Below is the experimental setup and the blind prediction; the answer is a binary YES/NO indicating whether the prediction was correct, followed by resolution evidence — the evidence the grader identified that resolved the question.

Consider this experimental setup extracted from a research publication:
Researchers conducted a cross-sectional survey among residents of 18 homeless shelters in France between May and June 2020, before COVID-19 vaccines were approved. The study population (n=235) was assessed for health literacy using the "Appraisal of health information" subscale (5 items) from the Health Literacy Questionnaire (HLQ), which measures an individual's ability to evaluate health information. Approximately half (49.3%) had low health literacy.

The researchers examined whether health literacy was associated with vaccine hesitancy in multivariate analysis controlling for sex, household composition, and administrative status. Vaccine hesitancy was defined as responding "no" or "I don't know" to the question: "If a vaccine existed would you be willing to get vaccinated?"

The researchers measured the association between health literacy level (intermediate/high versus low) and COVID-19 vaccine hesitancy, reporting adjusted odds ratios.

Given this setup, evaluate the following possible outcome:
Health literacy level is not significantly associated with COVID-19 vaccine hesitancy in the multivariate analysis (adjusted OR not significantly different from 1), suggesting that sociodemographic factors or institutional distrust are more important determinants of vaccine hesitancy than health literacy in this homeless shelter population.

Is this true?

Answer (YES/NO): NO